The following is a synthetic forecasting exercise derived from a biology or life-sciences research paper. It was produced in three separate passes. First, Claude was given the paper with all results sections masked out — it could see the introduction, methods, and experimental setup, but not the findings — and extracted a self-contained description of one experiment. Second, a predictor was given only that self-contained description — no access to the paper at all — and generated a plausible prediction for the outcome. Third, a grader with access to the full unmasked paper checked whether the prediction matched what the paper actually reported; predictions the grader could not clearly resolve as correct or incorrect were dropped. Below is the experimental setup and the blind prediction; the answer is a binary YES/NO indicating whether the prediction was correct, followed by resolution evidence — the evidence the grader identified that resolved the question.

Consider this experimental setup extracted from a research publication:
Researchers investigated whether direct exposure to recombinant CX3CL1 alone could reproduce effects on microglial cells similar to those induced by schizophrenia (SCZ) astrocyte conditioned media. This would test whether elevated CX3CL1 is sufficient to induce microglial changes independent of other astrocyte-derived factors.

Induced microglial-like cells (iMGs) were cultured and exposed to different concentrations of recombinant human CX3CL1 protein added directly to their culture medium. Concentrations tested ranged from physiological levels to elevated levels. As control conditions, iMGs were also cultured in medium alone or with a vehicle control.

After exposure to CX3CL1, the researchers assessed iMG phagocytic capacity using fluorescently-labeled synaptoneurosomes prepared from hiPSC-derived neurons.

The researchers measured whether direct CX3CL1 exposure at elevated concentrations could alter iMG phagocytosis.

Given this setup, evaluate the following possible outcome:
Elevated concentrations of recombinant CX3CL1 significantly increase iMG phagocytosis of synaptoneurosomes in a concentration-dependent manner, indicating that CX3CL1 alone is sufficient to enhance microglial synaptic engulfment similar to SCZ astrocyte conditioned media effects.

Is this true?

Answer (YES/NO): NO